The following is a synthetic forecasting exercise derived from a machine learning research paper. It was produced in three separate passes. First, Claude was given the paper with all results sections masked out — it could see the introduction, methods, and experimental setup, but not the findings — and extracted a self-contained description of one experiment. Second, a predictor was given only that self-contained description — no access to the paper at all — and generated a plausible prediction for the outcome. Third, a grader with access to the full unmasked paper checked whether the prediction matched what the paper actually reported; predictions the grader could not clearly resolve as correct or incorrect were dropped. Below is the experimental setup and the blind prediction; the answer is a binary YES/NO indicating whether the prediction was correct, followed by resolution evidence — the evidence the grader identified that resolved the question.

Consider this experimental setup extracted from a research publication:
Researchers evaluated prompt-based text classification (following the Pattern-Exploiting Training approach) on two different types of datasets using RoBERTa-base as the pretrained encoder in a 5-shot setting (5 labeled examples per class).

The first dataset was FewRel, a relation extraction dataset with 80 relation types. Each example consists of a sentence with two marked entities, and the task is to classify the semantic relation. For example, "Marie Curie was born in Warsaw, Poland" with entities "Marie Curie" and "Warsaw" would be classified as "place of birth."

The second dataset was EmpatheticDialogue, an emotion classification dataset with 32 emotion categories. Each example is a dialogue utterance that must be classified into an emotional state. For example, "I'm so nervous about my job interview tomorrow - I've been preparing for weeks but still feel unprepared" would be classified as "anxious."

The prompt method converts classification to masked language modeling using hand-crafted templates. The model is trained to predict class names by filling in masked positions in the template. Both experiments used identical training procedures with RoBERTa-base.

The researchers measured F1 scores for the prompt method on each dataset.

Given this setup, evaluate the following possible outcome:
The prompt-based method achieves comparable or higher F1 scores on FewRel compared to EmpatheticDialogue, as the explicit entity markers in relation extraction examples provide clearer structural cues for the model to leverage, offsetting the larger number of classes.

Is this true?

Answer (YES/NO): NO